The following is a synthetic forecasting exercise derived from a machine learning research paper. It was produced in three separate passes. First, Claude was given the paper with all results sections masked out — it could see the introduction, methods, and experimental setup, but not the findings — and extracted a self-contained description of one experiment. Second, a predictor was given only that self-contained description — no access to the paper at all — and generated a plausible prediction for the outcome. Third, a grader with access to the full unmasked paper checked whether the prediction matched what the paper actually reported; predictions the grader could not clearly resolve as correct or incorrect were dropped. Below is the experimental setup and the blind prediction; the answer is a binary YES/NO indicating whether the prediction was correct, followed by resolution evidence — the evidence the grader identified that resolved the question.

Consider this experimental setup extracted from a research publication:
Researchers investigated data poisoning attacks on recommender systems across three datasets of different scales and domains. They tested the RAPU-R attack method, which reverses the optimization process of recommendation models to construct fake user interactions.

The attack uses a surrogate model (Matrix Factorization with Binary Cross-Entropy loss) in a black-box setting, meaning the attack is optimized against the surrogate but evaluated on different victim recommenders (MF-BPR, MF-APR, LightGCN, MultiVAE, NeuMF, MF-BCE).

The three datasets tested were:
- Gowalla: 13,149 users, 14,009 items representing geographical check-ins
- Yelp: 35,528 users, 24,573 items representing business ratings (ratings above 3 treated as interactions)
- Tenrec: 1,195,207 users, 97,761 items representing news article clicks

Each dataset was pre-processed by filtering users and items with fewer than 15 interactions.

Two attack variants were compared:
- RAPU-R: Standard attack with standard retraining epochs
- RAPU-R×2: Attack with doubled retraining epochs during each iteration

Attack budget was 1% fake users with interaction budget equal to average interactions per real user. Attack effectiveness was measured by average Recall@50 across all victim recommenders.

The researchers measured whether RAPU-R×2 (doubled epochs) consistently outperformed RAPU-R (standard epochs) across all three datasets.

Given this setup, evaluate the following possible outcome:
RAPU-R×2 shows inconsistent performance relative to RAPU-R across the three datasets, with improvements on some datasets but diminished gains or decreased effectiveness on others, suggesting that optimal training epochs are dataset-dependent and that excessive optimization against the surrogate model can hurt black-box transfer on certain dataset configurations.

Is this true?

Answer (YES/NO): YES